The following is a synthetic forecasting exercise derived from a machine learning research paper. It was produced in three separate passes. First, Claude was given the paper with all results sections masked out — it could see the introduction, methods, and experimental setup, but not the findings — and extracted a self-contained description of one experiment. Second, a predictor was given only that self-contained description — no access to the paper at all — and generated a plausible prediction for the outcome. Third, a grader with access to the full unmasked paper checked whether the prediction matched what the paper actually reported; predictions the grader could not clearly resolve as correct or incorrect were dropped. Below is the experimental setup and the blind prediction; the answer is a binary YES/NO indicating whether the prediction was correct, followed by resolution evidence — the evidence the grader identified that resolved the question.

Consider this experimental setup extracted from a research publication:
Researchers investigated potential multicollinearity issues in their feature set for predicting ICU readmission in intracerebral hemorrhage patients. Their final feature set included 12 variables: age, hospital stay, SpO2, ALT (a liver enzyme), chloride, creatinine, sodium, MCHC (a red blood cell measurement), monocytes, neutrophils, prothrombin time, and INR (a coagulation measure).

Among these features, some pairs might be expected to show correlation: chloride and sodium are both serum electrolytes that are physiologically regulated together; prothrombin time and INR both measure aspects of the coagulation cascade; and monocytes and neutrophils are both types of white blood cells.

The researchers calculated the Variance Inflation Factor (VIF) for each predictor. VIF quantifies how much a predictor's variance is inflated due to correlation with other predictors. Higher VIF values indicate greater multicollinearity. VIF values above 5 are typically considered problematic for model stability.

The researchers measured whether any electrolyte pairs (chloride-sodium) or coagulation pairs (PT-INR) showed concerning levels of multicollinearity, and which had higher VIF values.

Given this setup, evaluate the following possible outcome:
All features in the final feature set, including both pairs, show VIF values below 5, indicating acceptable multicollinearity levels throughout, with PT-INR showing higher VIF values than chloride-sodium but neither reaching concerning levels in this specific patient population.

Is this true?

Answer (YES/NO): NO